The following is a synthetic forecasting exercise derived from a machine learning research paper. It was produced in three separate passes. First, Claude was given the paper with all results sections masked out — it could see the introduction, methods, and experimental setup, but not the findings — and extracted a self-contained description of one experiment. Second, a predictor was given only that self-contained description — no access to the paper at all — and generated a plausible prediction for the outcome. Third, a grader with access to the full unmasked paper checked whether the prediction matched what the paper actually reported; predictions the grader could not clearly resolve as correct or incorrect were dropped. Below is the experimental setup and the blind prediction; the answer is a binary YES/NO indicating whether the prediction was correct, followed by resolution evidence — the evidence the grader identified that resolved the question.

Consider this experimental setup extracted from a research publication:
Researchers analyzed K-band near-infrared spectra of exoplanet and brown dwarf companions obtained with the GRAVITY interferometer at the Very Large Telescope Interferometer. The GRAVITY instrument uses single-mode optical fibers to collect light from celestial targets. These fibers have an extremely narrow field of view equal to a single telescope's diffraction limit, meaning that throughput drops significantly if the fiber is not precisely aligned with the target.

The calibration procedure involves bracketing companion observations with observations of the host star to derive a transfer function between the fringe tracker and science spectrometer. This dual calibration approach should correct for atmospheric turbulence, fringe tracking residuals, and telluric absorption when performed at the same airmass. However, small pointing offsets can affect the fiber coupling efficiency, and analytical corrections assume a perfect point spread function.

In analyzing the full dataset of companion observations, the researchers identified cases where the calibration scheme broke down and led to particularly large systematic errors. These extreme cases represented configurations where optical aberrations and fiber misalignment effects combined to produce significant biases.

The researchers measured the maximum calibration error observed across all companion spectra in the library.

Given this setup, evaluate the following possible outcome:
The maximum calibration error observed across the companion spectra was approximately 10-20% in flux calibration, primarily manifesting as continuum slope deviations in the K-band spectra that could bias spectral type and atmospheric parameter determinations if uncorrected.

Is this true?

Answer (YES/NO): NO